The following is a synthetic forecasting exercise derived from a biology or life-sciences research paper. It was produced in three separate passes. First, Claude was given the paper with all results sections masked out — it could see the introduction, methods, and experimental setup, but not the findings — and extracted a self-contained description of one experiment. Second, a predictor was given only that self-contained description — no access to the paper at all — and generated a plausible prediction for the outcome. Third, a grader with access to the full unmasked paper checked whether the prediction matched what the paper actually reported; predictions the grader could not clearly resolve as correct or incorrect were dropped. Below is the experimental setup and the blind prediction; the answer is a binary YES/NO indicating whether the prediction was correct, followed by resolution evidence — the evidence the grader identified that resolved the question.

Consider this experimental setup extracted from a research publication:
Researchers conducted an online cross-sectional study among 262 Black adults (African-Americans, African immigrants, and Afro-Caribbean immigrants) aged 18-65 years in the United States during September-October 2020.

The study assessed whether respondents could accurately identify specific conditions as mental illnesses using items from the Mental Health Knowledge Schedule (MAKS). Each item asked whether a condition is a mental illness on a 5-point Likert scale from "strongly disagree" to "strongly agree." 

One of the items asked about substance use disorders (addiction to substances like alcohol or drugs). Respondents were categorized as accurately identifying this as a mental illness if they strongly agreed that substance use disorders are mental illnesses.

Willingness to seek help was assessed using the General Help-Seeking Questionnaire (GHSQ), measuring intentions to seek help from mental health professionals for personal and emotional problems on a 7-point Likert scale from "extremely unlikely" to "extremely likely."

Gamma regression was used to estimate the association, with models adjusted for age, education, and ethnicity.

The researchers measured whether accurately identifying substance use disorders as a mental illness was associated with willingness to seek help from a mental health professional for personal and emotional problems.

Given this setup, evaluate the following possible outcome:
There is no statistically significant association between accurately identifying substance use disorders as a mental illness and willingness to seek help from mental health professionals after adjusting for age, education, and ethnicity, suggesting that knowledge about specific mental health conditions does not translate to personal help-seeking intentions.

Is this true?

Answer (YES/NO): NO